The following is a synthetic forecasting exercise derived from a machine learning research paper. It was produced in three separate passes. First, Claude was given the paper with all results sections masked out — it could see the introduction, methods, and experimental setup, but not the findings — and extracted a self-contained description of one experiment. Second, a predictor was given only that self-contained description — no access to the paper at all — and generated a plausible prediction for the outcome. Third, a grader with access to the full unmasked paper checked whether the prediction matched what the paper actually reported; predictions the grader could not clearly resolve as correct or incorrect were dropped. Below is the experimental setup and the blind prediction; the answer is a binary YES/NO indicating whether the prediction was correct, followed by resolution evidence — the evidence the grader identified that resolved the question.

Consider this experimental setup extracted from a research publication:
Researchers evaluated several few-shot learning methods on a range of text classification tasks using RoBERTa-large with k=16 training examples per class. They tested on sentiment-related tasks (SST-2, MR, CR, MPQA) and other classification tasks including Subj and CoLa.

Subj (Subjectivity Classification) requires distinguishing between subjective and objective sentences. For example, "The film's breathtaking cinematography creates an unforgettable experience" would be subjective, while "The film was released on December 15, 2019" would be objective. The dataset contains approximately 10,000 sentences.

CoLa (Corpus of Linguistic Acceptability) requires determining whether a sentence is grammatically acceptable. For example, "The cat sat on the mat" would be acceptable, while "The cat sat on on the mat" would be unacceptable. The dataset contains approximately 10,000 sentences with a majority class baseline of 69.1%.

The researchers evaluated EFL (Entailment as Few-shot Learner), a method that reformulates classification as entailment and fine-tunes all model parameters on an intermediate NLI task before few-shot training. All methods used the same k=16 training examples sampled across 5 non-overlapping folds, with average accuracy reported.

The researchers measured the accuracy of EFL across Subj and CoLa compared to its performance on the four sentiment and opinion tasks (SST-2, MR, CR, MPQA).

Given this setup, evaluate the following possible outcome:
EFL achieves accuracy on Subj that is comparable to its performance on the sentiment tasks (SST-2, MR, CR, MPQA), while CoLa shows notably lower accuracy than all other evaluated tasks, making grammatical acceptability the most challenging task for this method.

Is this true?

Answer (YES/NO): NO